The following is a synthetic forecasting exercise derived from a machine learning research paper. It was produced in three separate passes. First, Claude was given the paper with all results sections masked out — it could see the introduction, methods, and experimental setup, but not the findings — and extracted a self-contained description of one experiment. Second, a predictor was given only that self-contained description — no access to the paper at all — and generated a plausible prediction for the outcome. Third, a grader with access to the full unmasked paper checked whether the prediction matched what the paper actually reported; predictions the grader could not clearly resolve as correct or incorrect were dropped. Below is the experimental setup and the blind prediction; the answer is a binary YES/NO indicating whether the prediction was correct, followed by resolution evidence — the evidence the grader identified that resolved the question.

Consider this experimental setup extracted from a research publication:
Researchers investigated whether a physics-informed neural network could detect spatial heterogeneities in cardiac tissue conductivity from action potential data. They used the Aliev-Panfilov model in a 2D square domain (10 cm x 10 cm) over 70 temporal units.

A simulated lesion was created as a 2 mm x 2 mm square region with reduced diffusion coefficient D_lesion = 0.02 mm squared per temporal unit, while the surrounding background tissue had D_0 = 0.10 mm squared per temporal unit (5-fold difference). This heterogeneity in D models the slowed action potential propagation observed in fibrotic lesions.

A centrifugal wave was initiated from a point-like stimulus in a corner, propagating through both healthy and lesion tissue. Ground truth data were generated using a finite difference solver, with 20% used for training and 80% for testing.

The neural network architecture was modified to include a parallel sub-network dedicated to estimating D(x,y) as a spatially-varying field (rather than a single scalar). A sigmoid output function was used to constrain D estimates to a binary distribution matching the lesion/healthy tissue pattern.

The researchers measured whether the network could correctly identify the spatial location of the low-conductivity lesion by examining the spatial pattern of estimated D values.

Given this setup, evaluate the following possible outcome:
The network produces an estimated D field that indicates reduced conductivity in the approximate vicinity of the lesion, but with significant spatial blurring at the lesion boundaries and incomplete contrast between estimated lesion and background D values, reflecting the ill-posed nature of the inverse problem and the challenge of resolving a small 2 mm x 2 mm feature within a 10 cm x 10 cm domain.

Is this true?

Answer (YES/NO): NO